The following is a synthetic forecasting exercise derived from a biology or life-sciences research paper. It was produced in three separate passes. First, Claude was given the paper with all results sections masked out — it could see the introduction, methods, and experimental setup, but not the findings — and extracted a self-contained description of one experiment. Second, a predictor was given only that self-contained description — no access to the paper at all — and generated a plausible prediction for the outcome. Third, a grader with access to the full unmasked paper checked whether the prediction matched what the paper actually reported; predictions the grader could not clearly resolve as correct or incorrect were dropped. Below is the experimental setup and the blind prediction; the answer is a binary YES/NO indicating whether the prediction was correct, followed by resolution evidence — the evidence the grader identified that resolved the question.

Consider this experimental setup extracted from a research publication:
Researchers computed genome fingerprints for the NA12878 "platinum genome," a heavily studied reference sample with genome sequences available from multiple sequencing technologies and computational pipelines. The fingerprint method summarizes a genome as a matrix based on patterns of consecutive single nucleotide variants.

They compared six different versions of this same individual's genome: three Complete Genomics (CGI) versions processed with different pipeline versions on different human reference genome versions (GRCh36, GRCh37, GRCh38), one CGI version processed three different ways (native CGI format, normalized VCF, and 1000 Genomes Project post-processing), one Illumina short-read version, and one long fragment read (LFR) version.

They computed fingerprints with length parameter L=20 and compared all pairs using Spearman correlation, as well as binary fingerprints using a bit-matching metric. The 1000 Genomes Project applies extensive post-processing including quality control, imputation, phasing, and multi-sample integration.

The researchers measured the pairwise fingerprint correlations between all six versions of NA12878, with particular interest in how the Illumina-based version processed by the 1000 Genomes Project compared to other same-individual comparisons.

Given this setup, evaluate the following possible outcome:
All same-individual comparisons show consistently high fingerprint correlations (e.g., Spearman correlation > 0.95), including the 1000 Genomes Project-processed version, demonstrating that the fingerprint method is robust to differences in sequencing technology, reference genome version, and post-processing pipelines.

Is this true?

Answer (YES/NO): NO